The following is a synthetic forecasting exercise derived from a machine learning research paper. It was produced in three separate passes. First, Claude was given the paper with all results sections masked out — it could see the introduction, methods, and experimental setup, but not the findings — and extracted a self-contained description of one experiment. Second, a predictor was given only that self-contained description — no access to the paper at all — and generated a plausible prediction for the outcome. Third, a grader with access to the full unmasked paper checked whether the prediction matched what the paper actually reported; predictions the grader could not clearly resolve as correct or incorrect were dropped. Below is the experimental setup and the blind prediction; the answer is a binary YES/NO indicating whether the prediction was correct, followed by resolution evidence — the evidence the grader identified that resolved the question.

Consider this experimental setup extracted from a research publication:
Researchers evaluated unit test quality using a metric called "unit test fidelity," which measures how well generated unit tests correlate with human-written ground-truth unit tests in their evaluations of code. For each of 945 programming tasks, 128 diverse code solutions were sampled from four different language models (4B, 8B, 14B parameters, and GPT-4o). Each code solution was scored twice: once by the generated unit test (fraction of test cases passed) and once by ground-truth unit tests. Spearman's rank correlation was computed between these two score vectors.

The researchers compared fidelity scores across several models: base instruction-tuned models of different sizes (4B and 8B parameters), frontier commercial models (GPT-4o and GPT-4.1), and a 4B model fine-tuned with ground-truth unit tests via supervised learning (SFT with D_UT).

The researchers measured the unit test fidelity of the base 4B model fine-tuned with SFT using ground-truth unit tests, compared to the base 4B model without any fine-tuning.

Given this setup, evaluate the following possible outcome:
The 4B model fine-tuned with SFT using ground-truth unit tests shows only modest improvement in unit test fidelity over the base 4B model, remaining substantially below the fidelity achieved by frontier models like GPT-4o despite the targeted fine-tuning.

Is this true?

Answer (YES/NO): YES